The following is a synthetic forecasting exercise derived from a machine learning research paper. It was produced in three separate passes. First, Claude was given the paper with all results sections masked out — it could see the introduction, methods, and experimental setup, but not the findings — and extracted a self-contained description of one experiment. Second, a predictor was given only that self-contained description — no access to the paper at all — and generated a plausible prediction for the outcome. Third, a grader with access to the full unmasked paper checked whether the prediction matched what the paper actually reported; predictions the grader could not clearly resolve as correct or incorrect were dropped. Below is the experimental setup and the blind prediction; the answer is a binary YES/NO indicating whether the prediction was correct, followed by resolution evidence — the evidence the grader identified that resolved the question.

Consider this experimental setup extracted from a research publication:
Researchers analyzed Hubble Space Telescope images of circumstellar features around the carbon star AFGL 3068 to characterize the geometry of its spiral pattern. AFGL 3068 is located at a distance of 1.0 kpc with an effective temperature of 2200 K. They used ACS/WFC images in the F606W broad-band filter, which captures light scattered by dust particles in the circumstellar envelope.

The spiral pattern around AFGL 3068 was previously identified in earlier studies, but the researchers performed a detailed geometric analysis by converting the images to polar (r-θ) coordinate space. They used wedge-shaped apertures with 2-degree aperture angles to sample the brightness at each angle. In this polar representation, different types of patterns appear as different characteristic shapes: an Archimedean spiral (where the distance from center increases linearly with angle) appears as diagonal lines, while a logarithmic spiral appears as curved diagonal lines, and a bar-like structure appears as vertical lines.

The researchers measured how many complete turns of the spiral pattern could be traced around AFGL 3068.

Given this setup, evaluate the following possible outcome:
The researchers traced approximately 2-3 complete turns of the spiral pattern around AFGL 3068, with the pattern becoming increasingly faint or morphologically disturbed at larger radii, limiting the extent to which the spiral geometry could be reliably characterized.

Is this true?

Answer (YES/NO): NO